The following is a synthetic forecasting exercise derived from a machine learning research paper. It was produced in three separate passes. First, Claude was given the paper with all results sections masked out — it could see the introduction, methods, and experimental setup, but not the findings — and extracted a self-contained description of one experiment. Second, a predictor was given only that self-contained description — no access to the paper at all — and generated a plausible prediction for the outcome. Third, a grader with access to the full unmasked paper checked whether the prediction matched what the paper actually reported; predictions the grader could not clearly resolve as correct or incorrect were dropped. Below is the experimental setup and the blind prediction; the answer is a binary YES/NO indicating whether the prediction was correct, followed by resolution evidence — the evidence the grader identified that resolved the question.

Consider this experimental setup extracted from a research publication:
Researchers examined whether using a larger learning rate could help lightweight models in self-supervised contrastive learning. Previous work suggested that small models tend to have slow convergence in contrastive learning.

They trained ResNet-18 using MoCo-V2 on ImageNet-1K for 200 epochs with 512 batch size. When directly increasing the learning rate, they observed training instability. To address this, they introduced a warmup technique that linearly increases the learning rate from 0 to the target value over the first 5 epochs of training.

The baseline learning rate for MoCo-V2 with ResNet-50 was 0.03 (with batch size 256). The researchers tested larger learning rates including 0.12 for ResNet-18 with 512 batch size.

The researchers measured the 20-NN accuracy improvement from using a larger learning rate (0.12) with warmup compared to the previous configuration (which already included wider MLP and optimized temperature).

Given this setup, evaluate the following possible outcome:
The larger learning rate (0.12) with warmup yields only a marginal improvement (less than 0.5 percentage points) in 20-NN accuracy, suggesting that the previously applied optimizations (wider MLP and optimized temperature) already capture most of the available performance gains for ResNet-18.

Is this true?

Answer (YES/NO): NO